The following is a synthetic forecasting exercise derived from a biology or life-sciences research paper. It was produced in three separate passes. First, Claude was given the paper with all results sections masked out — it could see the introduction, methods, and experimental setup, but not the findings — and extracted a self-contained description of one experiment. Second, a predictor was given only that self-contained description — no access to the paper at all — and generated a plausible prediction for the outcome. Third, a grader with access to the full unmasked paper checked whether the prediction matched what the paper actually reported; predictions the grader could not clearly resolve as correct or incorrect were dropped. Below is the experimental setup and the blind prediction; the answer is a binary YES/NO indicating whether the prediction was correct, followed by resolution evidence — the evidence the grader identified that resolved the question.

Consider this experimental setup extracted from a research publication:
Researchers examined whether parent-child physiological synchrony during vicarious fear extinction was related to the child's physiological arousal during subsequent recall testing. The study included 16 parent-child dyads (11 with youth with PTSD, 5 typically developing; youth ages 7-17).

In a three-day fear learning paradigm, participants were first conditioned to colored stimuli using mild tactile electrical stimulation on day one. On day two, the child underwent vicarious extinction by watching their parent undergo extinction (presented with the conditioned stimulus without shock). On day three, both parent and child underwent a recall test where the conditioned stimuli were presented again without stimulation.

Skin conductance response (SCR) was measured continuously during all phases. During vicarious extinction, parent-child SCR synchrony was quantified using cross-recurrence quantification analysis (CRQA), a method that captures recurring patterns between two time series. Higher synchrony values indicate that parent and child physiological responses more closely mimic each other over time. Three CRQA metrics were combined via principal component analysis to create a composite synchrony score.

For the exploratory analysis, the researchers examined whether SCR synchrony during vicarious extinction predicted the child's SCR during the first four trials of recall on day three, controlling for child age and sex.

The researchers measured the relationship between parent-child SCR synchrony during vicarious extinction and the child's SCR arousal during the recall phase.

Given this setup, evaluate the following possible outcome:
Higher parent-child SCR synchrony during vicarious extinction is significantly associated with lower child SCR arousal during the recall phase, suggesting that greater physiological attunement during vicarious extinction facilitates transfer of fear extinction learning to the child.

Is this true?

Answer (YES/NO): YES